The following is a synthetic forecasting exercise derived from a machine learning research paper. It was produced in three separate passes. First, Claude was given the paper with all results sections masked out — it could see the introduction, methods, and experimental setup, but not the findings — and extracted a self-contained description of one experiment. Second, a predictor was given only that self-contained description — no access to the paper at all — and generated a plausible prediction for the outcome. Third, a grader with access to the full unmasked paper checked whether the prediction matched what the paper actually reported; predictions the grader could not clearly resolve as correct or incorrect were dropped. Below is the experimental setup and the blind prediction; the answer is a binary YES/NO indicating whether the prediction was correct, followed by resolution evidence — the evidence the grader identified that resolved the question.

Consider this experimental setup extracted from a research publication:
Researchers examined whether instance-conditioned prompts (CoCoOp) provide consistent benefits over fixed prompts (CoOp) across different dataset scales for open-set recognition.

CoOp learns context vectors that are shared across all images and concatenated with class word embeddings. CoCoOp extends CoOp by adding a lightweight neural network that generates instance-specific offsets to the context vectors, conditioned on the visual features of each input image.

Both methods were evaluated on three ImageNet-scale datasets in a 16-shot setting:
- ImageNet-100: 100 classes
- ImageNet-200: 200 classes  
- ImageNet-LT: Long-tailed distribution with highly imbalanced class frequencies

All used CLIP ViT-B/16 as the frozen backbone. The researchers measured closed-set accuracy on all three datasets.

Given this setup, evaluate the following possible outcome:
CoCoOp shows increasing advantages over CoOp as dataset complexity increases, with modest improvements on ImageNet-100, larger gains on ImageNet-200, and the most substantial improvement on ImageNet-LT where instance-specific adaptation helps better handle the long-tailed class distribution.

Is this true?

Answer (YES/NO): NO